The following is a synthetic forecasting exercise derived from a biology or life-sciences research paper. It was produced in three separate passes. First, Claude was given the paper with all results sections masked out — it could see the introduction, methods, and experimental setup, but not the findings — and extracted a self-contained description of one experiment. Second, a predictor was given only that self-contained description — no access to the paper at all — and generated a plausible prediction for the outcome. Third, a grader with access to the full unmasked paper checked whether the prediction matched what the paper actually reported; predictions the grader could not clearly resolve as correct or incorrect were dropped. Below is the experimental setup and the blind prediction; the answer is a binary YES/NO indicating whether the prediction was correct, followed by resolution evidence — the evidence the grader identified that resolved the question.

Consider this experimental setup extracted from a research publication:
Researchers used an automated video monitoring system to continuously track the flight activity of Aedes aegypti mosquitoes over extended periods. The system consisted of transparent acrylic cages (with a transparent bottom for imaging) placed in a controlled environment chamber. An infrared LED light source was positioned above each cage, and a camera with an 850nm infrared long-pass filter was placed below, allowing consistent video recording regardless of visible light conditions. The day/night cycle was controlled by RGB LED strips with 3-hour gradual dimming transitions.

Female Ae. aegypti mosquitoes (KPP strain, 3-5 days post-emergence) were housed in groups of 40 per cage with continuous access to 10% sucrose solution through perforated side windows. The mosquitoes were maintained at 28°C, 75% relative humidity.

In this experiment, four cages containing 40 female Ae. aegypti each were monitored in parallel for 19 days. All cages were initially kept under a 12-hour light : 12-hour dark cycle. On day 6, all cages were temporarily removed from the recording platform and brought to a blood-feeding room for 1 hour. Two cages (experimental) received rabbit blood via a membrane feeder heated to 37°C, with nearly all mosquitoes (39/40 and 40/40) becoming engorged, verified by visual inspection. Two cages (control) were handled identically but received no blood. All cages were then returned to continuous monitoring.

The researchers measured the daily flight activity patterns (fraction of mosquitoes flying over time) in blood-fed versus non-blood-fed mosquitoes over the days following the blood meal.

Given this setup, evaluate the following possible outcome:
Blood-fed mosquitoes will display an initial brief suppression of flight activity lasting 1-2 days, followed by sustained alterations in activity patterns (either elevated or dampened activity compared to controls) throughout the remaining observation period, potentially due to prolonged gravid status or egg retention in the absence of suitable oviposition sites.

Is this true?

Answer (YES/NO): YES